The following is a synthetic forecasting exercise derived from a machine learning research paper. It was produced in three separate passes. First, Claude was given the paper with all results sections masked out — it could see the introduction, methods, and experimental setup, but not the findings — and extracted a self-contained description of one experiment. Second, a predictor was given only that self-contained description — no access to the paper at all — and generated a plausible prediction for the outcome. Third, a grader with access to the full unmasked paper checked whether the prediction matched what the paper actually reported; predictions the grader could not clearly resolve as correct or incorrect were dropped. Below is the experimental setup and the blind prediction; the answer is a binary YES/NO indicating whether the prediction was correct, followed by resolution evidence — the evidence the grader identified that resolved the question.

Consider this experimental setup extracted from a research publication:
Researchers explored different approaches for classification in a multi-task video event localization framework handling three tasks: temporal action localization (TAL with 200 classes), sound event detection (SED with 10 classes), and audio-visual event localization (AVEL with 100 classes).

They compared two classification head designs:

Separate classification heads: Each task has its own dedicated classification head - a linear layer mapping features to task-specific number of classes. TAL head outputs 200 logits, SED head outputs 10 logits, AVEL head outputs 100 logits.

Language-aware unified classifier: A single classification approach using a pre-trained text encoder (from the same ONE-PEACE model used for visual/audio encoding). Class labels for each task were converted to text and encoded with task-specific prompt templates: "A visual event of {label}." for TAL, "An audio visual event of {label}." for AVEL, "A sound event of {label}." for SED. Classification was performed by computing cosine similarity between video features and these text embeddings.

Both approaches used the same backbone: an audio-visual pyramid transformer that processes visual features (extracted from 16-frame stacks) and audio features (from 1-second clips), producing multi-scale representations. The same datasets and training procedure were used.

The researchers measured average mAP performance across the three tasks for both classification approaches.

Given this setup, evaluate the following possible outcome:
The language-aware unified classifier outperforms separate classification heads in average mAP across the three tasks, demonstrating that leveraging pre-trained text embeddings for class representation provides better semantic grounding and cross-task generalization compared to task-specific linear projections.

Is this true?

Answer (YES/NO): YES